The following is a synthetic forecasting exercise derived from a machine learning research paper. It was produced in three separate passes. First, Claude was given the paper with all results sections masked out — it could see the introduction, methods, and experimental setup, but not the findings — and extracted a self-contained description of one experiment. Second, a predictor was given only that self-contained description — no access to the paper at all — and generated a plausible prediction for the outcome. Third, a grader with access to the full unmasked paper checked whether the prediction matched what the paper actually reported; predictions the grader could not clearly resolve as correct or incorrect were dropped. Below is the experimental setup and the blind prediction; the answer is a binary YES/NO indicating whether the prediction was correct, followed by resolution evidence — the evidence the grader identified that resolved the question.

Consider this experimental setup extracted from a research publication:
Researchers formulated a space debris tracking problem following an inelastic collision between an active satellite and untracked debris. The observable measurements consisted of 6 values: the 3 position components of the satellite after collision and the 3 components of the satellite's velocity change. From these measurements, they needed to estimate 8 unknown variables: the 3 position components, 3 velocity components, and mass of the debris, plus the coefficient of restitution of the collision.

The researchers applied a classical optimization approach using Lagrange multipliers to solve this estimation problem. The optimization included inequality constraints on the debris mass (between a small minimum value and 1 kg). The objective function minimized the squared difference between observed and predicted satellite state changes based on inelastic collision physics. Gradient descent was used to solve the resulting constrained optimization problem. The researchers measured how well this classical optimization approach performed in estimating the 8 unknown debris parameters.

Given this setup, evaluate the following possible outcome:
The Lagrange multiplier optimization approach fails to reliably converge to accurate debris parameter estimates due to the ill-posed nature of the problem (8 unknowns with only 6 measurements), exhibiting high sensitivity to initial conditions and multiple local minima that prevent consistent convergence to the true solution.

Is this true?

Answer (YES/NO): NO